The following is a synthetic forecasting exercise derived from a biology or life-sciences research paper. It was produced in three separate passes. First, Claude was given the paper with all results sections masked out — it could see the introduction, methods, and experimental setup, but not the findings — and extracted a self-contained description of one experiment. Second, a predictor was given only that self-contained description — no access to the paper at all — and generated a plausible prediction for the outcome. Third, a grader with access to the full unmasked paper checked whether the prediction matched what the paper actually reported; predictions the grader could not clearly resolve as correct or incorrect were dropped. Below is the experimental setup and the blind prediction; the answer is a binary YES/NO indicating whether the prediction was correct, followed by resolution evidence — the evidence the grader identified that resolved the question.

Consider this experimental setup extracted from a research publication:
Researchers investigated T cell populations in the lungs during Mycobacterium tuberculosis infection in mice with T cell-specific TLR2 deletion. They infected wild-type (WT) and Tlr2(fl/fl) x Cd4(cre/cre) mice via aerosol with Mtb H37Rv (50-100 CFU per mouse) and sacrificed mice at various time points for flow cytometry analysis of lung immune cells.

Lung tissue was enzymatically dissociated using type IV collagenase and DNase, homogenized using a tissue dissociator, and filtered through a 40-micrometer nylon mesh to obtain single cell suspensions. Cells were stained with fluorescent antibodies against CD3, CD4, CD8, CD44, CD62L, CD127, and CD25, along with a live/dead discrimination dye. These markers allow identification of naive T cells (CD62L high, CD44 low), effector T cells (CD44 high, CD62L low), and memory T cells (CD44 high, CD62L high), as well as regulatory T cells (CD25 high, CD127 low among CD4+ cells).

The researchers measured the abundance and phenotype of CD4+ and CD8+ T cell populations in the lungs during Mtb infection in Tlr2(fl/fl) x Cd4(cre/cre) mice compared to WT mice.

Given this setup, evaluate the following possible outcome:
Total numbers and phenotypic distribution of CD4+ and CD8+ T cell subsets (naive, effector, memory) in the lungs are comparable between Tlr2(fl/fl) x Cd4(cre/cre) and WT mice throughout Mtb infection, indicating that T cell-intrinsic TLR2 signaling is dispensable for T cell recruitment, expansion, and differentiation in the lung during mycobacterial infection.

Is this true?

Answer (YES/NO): NO